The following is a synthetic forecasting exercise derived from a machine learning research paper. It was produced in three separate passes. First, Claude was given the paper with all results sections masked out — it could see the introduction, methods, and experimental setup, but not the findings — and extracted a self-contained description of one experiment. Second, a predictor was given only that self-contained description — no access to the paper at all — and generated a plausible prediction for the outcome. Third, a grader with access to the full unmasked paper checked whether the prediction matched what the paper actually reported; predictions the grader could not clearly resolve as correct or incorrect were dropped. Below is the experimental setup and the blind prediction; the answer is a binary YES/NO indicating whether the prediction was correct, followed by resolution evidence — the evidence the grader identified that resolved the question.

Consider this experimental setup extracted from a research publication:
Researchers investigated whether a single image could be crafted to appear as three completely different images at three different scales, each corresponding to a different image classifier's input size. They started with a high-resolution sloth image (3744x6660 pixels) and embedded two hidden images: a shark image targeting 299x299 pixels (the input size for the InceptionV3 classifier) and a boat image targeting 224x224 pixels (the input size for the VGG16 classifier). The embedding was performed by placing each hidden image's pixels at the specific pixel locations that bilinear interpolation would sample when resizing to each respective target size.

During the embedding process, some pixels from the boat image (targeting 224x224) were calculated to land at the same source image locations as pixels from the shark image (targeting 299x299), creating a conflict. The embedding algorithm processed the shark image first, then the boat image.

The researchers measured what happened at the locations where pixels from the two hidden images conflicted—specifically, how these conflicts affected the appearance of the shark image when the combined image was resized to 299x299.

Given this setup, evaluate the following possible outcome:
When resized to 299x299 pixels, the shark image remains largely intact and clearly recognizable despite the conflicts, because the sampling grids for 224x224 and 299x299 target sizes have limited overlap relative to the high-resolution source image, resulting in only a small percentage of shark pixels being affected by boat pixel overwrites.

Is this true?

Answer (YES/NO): YES